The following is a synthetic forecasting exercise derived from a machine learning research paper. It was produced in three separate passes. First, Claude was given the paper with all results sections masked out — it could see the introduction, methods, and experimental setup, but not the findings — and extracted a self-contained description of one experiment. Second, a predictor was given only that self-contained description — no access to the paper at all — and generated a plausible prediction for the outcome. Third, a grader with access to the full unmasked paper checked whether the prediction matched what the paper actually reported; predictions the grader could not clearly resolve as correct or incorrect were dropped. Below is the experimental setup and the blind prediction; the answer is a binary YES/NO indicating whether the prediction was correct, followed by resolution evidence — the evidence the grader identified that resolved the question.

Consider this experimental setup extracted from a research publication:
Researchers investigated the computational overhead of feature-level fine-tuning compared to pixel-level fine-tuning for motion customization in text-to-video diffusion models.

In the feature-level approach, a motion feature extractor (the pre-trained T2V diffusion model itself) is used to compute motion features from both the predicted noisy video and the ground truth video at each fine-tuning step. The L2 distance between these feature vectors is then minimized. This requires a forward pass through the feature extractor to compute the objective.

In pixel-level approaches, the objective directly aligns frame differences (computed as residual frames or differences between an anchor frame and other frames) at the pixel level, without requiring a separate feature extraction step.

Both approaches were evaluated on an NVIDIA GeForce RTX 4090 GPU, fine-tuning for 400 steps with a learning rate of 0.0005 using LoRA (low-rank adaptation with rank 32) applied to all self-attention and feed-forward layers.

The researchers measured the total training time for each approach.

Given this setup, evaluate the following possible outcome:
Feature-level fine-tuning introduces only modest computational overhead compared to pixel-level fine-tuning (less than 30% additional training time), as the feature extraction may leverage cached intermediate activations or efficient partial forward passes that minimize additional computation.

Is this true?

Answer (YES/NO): NO